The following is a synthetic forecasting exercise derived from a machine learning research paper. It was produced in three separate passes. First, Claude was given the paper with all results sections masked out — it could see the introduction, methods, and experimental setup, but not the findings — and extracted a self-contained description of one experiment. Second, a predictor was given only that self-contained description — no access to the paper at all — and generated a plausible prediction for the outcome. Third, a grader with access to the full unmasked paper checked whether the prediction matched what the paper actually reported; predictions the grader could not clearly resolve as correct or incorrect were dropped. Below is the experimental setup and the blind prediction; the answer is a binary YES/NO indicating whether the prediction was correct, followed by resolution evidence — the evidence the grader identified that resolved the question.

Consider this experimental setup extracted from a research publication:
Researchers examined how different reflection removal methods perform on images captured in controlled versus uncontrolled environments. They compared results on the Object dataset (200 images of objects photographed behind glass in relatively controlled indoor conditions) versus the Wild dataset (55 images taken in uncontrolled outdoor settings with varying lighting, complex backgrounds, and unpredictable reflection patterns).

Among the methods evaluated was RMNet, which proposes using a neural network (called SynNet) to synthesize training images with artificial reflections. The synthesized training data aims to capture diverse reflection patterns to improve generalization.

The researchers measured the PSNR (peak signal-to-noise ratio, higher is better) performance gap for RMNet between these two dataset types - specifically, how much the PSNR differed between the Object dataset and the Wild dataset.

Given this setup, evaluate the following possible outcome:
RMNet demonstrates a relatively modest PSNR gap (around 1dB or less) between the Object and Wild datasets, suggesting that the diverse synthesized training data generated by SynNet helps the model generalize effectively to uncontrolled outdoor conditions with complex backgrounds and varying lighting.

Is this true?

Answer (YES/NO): NO